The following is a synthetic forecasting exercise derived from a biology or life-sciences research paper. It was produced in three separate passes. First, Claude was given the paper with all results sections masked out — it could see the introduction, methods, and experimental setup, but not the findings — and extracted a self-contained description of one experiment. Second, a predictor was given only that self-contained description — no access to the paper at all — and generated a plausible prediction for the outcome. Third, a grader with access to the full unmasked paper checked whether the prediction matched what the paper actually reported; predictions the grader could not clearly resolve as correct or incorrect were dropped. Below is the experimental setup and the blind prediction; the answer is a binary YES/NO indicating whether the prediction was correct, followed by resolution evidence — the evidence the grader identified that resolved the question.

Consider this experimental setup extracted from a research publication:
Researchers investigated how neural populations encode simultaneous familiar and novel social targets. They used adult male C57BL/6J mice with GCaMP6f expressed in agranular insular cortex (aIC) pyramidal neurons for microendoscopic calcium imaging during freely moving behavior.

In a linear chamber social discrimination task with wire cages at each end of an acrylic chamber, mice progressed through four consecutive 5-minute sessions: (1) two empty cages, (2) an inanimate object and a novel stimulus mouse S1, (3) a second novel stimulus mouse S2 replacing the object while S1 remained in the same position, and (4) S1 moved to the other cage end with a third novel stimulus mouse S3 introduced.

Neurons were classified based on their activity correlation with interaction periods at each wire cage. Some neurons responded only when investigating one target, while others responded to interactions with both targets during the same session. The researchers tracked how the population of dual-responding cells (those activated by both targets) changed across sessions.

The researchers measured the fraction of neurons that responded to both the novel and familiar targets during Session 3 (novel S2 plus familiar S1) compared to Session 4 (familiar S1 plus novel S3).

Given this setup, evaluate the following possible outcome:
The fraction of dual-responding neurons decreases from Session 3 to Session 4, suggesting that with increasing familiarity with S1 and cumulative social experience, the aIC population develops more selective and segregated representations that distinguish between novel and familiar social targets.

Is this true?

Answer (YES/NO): YES